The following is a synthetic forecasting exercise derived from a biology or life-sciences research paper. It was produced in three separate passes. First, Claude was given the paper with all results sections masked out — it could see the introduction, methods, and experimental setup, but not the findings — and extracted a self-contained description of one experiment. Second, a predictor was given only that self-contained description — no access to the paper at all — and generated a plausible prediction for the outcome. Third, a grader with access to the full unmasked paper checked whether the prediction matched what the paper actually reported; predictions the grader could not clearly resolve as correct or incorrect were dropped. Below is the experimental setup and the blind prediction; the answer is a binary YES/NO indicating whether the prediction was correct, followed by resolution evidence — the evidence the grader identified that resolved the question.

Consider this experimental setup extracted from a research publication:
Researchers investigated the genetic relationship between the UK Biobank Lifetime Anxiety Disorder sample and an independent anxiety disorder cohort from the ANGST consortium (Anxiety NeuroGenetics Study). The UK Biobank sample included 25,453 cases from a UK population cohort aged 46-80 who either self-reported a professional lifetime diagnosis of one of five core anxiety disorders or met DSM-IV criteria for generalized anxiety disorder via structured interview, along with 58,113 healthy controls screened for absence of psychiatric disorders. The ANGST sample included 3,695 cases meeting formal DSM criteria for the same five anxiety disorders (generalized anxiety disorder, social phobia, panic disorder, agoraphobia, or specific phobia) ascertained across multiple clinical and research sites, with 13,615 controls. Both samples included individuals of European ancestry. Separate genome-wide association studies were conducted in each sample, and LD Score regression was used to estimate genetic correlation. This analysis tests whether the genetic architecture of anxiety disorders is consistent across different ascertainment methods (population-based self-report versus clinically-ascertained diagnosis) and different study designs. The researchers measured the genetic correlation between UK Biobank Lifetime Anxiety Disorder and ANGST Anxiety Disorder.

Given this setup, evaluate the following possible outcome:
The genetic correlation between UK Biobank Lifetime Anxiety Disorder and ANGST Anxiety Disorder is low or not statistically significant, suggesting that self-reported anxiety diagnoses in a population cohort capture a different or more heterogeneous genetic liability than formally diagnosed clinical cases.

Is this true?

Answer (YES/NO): NO